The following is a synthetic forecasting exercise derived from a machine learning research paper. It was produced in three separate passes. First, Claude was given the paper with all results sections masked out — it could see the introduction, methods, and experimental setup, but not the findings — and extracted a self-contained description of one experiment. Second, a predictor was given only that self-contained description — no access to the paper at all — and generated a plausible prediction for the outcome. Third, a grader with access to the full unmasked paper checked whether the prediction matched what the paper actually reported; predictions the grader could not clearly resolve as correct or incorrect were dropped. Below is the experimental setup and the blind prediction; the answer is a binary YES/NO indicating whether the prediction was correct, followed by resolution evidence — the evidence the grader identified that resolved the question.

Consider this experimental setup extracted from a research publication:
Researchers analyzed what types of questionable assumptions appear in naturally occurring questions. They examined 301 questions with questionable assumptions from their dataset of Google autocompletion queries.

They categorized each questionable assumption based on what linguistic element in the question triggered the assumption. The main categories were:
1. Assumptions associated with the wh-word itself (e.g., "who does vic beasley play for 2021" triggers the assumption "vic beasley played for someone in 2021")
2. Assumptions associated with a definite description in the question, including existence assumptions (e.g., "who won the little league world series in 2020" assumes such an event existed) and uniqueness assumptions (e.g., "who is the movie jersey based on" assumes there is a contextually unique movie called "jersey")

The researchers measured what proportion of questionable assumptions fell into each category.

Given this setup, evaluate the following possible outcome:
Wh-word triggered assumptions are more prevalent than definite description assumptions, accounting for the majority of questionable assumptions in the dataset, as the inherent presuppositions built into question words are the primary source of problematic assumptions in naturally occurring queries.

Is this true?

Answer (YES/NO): YES